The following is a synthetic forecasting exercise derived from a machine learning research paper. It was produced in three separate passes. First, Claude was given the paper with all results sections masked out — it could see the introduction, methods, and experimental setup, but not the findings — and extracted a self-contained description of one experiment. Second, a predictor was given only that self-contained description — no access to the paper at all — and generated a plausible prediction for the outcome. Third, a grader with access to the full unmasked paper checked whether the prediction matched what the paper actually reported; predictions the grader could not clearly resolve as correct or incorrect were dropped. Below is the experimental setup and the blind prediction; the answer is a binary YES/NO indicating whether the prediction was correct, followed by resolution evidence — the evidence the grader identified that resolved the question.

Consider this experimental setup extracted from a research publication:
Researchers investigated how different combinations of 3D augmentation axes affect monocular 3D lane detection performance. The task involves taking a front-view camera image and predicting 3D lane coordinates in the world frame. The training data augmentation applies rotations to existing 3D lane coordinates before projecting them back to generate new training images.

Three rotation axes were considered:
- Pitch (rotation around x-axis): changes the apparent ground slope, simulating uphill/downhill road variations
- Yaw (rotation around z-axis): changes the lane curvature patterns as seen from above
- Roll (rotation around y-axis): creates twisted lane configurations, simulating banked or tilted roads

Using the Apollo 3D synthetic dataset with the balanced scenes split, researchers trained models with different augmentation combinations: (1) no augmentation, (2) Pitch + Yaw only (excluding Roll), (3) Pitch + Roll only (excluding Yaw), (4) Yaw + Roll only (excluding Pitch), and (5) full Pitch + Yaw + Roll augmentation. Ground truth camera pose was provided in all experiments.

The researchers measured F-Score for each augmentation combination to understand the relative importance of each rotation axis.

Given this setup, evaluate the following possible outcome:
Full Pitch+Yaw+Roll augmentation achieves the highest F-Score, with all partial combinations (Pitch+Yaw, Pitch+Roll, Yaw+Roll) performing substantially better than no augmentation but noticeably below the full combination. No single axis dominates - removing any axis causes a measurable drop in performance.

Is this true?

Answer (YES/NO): NO